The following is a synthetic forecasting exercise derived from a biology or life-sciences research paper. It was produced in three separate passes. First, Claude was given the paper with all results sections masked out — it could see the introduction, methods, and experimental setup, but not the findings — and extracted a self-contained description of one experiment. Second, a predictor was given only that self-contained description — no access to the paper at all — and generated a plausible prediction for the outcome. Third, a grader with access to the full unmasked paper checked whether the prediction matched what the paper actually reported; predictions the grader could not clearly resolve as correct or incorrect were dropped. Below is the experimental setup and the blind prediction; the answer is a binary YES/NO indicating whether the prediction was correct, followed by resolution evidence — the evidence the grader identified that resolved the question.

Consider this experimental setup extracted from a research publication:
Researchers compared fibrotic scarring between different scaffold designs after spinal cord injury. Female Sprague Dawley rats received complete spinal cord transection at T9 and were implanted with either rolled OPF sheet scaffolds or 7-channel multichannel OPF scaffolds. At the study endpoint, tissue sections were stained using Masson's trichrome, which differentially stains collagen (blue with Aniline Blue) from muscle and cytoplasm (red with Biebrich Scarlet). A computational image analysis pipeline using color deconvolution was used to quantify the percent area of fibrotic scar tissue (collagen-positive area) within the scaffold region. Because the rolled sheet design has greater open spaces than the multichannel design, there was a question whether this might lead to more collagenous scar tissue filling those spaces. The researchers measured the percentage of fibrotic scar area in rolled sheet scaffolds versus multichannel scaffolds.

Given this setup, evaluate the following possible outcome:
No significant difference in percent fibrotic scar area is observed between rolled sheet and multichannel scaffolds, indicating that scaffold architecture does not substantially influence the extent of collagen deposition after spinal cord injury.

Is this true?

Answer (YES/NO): YES